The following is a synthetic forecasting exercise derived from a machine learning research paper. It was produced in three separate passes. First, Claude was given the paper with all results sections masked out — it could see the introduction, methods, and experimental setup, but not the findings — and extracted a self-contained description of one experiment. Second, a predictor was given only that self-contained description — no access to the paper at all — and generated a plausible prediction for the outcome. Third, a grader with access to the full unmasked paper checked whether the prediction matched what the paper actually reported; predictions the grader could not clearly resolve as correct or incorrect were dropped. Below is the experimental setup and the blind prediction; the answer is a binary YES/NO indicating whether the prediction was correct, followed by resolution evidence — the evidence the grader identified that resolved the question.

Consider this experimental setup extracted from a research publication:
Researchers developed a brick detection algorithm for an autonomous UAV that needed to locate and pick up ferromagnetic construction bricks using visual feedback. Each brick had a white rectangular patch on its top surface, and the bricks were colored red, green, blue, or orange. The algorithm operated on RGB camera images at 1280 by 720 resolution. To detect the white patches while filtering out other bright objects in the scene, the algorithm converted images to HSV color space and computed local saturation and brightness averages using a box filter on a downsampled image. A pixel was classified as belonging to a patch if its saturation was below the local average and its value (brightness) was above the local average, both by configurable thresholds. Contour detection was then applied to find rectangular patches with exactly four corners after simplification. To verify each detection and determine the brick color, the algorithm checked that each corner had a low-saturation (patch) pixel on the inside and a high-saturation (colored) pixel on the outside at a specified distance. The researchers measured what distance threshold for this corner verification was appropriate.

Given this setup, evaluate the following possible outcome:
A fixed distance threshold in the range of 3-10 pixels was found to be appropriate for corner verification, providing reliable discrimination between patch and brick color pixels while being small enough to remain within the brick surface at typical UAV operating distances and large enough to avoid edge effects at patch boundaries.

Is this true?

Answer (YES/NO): YES